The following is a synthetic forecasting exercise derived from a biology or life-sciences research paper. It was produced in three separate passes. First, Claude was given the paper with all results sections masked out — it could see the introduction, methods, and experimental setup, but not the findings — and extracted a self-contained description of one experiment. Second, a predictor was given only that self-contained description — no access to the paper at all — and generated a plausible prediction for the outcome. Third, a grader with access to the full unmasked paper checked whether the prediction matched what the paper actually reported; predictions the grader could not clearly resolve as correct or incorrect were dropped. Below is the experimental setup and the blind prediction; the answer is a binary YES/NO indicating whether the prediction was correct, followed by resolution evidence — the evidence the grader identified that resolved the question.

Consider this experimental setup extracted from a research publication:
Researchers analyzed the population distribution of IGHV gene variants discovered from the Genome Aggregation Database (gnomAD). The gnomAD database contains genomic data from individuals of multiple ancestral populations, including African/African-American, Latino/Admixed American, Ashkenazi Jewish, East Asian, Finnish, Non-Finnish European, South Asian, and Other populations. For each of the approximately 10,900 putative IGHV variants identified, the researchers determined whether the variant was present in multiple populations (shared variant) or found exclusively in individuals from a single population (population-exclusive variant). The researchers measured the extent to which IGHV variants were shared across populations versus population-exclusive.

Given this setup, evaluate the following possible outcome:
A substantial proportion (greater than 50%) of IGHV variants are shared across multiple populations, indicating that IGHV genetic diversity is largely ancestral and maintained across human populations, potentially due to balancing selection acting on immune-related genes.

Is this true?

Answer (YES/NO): NO